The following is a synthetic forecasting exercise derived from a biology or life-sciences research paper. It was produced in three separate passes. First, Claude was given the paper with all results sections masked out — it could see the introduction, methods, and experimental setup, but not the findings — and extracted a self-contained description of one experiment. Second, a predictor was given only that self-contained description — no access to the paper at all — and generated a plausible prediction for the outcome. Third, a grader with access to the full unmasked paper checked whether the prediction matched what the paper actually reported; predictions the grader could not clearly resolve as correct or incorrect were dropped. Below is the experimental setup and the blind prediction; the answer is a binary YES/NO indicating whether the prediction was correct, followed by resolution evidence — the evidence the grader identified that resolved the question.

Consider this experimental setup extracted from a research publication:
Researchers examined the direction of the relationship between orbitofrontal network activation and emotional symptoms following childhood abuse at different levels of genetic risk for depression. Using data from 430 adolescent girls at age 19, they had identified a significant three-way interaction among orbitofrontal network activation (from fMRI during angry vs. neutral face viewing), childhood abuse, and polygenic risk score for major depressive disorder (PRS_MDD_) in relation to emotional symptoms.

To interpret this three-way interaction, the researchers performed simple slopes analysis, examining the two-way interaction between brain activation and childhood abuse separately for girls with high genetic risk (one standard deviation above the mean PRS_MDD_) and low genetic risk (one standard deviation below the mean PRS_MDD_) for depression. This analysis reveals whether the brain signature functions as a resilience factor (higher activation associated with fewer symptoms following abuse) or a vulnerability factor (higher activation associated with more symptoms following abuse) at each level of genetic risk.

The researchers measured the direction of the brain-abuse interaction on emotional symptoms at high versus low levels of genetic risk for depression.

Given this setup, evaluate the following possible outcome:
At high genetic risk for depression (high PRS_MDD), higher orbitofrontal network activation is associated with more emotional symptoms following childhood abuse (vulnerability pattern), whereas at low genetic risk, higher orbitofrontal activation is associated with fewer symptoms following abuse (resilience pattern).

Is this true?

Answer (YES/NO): NO